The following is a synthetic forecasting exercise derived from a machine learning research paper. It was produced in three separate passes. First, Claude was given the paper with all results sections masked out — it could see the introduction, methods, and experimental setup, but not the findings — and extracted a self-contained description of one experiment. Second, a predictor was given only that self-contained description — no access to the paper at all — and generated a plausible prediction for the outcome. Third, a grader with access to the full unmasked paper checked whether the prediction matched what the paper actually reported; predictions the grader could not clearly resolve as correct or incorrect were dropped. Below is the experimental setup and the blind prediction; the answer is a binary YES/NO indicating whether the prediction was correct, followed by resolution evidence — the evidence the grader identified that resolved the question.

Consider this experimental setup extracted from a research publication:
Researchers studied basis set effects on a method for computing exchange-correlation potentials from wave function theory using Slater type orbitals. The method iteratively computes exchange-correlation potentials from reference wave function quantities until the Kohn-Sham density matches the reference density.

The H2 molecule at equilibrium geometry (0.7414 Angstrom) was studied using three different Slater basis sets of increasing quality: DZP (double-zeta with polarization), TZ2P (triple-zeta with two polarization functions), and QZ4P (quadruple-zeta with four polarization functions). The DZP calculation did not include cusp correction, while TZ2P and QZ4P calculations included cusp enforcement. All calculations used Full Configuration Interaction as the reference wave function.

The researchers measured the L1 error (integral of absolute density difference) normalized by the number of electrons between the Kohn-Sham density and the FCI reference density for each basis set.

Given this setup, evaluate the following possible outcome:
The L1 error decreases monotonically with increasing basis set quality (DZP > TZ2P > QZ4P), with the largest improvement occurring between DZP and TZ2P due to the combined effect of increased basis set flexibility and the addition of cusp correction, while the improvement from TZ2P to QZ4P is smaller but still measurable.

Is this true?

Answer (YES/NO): NO